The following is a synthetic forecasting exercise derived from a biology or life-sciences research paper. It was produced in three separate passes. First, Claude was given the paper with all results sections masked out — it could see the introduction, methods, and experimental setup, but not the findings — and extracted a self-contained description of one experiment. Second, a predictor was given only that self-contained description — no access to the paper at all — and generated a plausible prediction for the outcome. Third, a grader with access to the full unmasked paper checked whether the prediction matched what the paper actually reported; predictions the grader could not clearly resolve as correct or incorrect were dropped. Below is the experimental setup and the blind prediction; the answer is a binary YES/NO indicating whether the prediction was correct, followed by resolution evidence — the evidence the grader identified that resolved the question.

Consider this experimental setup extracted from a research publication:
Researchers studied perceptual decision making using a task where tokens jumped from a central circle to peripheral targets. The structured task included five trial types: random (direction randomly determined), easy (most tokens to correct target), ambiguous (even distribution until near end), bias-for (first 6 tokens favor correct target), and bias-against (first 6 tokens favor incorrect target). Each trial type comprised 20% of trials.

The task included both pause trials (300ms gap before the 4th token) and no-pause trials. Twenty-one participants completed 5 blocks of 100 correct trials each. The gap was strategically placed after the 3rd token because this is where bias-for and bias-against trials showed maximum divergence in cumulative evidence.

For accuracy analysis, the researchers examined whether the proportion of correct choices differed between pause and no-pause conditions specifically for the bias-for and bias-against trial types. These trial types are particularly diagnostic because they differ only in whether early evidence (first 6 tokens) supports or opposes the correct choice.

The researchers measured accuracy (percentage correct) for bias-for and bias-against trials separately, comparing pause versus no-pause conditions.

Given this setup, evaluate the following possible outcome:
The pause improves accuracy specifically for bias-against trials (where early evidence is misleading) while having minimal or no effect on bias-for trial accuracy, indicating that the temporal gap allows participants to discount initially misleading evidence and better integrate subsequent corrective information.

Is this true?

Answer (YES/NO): NO